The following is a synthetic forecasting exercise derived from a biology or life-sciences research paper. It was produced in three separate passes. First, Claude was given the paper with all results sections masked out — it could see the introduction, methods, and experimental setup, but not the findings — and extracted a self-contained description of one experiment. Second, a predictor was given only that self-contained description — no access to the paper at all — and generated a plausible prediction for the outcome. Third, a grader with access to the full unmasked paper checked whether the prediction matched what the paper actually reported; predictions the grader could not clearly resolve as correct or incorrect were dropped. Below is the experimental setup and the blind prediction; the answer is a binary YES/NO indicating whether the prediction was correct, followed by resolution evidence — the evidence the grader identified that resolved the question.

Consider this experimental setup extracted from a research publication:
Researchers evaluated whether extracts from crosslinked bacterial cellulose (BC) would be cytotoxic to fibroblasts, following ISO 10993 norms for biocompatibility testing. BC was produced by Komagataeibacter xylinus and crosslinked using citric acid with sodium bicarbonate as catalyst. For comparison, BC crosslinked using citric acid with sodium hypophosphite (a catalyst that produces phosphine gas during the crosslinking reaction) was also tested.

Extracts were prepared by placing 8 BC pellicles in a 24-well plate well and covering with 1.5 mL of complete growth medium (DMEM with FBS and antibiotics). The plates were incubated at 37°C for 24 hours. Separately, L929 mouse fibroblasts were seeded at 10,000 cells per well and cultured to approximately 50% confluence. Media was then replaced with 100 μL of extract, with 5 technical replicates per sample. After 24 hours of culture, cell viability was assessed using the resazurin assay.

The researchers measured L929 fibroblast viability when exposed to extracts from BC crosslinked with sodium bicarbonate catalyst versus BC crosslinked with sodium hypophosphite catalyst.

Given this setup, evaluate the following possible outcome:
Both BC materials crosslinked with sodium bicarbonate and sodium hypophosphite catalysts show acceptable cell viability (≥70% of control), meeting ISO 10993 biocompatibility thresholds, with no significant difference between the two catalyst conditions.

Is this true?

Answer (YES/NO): YES